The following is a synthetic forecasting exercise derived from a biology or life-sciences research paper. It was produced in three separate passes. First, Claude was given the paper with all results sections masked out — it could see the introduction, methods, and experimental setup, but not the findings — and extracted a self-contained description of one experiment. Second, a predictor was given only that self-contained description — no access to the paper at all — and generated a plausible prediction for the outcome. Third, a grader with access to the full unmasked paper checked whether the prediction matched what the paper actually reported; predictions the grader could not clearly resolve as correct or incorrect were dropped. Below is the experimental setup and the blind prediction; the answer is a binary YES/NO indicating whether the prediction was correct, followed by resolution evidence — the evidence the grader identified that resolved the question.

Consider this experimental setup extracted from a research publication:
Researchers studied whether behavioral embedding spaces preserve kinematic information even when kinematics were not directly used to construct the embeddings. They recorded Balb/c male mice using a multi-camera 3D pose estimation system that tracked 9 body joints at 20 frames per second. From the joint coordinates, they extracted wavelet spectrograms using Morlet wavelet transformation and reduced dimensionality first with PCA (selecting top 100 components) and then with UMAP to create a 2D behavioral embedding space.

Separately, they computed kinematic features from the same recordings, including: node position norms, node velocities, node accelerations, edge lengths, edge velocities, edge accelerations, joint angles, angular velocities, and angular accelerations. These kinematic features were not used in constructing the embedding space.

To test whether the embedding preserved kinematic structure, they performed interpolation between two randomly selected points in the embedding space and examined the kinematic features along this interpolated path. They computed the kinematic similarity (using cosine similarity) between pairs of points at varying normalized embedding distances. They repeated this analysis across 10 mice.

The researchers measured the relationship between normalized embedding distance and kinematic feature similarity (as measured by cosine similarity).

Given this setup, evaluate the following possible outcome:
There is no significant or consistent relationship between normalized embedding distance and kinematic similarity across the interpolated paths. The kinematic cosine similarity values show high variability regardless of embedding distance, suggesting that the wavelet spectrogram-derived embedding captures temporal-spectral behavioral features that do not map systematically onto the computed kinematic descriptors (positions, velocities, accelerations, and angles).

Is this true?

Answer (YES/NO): NO